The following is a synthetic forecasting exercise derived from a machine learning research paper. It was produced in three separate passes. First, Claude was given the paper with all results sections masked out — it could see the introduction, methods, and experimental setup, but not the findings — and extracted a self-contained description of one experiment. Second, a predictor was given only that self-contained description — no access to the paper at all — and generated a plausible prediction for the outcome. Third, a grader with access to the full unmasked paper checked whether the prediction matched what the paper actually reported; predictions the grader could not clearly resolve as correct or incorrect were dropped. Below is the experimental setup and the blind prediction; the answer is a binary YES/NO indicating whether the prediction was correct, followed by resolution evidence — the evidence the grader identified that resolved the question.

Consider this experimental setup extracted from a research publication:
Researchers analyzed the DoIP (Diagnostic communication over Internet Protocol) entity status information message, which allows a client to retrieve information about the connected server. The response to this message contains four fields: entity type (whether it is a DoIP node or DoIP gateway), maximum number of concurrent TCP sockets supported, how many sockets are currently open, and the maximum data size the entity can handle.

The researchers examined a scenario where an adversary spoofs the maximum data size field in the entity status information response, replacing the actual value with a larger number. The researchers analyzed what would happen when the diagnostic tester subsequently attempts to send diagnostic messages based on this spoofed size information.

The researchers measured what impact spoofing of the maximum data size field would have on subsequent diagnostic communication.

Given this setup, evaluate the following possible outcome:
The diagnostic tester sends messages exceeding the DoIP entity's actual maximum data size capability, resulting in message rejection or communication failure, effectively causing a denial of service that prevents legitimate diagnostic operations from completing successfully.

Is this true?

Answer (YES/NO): YES